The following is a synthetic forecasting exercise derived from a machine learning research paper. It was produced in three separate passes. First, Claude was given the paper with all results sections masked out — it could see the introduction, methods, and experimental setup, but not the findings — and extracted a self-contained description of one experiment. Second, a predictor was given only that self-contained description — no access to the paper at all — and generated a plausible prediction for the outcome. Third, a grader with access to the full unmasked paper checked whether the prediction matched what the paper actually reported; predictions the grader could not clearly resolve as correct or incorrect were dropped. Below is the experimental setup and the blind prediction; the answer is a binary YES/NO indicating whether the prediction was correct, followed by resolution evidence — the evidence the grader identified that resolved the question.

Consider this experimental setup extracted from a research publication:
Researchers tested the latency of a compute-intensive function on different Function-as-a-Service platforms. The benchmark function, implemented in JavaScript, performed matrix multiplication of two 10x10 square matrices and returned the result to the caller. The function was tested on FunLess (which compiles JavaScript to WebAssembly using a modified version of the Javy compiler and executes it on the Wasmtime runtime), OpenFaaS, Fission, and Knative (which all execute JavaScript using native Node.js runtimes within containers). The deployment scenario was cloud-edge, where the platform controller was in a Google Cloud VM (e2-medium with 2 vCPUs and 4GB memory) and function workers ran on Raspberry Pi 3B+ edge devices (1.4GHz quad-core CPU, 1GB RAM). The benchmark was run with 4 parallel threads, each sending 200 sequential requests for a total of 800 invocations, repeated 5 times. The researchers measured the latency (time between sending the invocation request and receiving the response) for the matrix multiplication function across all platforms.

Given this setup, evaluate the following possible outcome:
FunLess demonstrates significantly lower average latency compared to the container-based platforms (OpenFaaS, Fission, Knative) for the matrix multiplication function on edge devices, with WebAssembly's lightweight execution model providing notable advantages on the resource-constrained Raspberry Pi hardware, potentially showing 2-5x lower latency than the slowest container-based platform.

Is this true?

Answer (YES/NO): NO